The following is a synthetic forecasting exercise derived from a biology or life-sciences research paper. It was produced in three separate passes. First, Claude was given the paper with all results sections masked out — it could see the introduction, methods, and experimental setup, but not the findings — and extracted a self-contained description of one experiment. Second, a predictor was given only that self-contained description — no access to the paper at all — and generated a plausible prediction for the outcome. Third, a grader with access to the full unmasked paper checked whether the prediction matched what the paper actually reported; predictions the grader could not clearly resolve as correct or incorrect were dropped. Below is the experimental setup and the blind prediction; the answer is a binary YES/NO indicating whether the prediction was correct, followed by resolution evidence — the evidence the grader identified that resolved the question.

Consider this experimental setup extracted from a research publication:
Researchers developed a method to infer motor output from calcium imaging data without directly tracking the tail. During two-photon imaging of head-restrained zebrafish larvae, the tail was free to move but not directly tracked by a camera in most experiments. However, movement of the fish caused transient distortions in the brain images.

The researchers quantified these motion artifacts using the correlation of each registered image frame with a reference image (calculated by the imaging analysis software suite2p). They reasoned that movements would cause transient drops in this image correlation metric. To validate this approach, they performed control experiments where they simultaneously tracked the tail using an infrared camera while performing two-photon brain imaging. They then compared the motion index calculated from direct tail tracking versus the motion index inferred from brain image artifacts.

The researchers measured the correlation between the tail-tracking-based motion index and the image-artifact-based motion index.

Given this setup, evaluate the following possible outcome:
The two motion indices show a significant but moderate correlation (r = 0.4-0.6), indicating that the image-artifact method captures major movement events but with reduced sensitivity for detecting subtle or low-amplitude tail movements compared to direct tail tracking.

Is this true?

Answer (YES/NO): YES